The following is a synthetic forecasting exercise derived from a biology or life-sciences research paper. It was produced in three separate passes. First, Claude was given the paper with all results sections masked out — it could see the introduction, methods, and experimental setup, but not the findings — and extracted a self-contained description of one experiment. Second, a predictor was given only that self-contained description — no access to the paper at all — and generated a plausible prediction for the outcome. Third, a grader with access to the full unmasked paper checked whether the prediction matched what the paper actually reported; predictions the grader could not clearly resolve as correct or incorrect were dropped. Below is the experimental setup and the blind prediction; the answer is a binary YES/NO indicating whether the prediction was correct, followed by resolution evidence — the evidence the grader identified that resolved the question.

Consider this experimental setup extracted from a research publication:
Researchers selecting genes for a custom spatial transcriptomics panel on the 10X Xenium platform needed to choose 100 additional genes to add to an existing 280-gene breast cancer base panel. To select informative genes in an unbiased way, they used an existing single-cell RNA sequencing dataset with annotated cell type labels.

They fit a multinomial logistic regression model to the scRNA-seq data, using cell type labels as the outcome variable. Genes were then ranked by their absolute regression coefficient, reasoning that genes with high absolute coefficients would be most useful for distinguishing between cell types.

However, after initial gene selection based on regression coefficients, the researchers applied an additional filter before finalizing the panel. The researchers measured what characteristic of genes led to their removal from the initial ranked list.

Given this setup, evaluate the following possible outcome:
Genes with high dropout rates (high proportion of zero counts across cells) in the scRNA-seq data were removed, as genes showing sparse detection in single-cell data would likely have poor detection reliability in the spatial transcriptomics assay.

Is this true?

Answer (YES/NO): NO